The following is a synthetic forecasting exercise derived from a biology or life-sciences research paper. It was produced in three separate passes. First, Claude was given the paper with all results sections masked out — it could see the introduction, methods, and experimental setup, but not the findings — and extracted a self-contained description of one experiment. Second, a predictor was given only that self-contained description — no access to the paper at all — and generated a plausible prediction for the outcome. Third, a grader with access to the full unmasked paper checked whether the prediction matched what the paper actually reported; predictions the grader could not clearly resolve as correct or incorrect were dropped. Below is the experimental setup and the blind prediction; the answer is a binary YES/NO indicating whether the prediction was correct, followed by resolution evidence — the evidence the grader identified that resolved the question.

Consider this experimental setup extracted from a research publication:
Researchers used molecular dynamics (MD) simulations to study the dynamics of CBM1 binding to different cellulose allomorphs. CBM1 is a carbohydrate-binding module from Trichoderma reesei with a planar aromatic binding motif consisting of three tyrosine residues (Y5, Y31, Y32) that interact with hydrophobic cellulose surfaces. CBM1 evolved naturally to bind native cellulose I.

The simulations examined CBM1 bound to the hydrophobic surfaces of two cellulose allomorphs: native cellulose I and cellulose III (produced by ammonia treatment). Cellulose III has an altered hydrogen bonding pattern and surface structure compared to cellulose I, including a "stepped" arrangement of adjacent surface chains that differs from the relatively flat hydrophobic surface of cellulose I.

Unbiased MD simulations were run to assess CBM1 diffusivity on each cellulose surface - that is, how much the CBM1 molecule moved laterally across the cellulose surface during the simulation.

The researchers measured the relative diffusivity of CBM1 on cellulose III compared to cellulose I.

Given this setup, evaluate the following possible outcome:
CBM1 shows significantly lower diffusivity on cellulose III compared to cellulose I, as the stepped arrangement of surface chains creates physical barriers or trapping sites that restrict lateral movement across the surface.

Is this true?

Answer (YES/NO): NO